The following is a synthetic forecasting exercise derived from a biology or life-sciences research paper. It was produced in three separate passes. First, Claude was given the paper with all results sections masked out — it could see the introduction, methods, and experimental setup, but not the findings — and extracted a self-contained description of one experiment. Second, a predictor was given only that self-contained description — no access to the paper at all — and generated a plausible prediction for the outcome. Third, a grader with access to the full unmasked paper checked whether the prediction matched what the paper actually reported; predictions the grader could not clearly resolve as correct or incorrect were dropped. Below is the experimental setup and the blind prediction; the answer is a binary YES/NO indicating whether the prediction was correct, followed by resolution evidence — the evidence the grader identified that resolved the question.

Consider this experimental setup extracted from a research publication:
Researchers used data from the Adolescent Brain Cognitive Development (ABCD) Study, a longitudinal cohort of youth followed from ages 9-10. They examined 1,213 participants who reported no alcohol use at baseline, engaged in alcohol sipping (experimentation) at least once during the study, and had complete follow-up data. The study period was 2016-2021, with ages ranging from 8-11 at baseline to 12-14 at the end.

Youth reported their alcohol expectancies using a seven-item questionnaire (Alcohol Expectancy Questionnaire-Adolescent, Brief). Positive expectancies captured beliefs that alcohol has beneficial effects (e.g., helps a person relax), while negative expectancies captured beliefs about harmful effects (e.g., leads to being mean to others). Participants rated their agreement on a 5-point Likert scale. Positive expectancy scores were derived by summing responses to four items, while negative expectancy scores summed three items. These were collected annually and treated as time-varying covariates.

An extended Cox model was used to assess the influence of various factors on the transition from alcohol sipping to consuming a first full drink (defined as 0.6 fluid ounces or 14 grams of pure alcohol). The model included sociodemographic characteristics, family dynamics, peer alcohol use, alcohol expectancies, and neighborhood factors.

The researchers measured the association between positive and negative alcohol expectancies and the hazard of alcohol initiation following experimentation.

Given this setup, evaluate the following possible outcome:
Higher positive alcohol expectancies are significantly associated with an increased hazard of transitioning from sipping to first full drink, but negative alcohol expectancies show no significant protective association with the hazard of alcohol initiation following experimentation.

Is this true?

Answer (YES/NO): YES